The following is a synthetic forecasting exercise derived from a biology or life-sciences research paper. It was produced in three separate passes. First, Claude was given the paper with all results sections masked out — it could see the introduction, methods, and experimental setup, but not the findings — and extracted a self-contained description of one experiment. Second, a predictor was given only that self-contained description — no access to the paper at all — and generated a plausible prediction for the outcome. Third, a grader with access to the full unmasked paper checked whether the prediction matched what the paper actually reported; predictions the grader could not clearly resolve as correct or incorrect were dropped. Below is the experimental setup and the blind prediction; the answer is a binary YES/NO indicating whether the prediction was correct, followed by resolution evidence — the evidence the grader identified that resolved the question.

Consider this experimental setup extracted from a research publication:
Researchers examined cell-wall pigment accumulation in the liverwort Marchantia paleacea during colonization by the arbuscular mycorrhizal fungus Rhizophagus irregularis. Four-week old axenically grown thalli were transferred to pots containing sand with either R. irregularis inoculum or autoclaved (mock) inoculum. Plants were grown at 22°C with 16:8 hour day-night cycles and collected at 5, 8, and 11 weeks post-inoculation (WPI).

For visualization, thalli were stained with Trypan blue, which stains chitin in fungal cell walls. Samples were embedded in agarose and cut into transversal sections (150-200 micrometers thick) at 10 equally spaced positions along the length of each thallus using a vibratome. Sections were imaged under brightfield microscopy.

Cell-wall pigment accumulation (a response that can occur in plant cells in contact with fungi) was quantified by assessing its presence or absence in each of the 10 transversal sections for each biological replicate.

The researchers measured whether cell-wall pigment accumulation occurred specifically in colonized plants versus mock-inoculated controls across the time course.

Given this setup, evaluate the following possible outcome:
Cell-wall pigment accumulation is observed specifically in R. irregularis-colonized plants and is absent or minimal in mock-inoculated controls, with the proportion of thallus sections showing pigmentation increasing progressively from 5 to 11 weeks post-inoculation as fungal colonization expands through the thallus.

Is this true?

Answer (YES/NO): YES